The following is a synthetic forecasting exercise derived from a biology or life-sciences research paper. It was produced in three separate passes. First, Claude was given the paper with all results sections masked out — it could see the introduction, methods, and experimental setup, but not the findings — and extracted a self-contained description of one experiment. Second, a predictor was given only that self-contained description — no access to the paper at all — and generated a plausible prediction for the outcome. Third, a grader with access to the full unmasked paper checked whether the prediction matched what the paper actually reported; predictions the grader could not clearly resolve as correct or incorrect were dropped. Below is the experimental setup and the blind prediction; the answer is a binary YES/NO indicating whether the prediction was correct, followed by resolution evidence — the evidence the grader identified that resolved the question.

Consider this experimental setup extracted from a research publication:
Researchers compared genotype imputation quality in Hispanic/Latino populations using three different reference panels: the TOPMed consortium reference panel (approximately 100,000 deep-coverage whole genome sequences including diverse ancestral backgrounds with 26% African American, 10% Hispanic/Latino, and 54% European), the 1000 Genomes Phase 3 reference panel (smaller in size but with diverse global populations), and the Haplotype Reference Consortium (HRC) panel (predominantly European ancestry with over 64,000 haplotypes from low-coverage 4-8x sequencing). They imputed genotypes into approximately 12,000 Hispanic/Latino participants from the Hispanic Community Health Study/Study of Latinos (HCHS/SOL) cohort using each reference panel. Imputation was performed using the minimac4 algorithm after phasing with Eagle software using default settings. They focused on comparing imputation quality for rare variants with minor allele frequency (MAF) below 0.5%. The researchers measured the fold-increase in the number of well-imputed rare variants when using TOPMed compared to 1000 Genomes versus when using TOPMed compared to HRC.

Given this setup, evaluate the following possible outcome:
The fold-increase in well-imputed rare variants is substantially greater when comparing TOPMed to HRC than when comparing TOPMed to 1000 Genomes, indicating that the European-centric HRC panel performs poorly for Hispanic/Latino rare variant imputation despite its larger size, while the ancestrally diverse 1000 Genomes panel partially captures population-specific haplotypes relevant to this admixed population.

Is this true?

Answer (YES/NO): YES